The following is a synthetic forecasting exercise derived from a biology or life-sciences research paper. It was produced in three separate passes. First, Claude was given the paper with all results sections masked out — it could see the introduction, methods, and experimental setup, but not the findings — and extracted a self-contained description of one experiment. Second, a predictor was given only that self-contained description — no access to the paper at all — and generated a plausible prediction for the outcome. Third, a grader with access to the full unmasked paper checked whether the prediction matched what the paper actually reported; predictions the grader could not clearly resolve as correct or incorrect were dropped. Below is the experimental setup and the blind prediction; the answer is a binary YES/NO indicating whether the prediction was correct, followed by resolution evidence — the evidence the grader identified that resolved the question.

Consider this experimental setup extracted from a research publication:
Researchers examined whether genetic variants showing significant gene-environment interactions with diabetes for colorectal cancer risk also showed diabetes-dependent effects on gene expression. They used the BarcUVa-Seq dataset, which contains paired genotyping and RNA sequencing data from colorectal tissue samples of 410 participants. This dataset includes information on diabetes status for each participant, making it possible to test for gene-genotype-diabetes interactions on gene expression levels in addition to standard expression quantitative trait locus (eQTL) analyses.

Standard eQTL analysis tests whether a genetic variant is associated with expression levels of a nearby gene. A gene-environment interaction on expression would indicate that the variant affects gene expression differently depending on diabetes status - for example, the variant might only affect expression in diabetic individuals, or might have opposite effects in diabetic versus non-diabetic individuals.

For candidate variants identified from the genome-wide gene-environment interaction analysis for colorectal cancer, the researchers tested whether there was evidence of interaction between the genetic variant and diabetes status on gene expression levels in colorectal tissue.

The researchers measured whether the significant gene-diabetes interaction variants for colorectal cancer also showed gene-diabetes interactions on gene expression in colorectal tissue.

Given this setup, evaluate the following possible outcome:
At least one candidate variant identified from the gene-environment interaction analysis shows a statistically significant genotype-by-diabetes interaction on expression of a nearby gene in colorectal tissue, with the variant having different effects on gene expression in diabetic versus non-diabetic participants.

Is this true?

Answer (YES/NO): NO